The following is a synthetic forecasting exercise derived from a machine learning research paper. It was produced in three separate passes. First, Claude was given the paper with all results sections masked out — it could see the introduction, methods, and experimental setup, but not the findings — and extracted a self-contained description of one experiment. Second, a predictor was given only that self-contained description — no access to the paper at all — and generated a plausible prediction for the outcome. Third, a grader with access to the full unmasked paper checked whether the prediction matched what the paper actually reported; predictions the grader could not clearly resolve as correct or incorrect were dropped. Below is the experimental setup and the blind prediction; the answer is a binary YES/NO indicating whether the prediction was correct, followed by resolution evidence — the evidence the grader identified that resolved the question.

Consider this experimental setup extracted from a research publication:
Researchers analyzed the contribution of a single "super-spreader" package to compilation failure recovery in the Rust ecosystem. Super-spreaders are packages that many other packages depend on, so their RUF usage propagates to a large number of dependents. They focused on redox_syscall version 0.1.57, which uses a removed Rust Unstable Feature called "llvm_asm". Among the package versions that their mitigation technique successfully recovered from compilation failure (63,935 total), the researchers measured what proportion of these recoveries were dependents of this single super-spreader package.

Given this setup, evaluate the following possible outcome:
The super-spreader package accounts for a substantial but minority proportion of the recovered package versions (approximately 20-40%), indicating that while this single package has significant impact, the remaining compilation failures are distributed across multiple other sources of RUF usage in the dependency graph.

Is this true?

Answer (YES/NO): NO